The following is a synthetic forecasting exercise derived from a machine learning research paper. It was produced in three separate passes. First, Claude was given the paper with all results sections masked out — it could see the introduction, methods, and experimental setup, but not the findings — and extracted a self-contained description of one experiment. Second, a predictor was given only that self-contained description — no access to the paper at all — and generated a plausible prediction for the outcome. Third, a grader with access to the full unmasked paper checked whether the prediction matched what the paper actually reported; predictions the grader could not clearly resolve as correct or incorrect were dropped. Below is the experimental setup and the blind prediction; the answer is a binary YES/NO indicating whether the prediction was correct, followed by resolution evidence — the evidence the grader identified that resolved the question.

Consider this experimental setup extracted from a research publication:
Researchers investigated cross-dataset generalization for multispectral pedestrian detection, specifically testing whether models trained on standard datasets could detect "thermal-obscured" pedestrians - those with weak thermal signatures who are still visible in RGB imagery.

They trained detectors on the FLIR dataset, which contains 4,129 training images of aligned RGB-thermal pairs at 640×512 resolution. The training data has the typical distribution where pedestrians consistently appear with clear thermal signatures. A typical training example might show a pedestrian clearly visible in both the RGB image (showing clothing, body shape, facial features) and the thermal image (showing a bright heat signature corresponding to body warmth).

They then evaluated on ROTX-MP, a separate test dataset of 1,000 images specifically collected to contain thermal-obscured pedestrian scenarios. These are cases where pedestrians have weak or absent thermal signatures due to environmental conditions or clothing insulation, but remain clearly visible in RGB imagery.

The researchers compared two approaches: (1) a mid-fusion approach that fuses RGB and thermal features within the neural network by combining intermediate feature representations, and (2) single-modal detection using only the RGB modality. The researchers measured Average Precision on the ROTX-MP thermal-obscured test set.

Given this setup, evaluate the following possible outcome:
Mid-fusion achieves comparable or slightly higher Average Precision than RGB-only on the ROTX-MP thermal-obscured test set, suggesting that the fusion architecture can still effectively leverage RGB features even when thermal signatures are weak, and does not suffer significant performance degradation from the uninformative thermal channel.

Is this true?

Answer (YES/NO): NO